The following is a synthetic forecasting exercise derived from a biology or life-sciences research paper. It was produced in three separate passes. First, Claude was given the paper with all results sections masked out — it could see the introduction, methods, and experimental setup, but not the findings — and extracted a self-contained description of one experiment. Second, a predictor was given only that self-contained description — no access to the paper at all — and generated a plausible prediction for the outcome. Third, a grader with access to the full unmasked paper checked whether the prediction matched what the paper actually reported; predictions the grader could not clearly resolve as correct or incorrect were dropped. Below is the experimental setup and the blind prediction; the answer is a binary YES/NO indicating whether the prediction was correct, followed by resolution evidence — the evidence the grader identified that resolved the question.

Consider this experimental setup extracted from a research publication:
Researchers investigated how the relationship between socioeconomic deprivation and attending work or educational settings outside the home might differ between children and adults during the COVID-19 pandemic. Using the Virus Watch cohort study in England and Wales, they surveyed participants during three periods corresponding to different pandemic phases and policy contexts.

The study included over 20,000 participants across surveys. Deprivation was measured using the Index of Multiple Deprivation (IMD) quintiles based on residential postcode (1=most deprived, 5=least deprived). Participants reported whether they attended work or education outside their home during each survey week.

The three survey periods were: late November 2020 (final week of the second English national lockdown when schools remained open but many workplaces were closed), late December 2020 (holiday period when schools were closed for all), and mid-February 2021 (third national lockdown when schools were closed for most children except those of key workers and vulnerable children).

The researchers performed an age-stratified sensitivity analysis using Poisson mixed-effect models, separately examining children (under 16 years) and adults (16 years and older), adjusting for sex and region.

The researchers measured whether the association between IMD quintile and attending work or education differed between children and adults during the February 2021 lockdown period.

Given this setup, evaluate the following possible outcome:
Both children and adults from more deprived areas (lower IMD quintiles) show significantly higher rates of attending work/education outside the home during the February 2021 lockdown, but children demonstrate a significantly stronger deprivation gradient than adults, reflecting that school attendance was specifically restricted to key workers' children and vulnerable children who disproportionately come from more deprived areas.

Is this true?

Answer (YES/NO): NO